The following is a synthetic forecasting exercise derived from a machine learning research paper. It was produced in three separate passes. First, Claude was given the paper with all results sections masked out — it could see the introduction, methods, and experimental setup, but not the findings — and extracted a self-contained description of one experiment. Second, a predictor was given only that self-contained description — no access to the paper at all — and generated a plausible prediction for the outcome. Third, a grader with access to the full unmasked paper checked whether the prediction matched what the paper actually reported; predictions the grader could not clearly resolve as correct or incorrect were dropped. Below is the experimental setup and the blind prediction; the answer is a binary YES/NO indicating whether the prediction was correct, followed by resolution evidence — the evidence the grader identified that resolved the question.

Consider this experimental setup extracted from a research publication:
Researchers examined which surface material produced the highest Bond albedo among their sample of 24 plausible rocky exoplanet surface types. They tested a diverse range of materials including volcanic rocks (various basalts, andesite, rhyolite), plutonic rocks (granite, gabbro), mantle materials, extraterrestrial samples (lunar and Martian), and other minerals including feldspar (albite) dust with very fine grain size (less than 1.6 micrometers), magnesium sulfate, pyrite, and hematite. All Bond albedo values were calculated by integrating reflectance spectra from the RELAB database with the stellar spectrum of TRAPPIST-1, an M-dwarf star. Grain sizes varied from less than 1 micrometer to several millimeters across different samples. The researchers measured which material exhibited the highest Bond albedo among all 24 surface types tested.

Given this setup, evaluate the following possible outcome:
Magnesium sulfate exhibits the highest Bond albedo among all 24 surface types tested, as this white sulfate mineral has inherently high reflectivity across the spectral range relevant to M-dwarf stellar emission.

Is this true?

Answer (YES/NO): NO